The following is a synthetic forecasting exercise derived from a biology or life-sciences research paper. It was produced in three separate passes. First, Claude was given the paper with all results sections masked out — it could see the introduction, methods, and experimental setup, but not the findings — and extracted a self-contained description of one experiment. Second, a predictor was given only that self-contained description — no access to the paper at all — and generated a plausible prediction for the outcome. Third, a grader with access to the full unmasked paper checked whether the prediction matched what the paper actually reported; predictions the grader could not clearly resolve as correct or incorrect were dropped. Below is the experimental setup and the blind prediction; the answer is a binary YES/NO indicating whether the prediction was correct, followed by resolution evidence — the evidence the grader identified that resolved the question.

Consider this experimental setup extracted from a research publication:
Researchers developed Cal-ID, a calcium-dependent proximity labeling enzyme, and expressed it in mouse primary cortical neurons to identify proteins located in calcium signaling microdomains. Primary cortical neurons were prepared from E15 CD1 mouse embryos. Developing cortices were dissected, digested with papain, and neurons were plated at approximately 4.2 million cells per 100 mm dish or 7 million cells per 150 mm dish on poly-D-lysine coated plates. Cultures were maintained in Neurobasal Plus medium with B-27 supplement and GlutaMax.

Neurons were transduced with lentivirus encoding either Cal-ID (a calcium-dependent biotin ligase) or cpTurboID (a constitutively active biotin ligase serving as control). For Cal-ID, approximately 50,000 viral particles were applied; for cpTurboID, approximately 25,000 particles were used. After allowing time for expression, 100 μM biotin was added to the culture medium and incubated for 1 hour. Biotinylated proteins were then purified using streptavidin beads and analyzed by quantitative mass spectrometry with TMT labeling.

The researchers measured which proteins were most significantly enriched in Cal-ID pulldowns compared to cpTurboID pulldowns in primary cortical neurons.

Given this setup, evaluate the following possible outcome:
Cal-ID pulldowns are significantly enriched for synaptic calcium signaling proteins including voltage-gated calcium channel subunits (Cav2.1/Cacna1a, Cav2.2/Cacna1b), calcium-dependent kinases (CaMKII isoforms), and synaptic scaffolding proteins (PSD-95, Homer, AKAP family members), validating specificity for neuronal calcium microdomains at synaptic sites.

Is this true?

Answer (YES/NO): NO